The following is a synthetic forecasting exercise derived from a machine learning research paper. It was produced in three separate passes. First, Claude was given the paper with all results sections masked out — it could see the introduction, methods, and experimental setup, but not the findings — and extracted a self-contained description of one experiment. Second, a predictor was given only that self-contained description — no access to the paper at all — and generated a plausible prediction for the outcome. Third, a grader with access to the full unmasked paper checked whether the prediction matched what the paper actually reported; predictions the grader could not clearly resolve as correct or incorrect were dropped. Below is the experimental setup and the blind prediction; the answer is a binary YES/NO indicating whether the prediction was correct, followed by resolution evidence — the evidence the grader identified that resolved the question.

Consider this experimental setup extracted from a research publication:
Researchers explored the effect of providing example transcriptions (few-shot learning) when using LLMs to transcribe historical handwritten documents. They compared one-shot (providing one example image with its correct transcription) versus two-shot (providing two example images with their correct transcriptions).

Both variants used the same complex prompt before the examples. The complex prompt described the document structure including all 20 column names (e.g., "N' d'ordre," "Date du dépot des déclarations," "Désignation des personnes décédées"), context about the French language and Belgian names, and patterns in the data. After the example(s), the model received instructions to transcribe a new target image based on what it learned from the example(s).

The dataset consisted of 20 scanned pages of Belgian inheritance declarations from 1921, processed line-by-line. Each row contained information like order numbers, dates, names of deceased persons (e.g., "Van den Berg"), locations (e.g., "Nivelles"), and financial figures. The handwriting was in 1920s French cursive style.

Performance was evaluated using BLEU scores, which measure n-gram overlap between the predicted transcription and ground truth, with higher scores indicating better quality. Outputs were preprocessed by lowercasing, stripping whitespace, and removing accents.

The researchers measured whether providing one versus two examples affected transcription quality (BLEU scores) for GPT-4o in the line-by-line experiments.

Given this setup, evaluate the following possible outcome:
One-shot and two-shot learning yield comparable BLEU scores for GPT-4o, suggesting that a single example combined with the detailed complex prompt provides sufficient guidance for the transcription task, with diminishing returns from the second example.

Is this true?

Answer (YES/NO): NO